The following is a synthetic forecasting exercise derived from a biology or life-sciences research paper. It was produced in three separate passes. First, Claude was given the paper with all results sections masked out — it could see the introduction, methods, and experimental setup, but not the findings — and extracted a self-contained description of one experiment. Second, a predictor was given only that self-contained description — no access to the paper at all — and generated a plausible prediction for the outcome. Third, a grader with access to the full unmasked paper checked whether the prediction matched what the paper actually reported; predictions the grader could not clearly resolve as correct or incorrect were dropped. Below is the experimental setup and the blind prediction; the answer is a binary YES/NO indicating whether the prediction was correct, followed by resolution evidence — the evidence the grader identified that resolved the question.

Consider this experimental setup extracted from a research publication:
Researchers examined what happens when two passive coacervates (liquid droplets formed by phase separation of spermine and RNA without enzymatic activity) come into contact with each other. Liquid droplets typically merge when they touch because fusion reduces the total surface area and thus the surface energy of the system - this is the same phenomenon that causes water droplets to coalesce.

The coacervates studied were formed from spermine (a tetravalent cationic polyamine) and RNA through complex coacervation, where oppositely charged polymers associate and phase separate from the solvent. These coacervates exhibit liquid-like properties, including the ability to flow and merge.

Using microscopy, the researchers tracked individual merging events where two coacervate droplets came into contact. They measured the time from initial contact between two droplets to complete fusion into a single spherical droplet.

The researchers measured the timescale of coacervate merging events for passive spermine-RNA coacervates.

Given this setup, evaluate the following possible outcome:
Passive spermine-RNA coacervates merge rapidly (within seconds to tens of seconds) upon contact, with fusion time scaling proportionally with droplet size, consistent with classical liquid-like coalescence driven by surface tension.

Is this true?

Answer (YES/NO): YES